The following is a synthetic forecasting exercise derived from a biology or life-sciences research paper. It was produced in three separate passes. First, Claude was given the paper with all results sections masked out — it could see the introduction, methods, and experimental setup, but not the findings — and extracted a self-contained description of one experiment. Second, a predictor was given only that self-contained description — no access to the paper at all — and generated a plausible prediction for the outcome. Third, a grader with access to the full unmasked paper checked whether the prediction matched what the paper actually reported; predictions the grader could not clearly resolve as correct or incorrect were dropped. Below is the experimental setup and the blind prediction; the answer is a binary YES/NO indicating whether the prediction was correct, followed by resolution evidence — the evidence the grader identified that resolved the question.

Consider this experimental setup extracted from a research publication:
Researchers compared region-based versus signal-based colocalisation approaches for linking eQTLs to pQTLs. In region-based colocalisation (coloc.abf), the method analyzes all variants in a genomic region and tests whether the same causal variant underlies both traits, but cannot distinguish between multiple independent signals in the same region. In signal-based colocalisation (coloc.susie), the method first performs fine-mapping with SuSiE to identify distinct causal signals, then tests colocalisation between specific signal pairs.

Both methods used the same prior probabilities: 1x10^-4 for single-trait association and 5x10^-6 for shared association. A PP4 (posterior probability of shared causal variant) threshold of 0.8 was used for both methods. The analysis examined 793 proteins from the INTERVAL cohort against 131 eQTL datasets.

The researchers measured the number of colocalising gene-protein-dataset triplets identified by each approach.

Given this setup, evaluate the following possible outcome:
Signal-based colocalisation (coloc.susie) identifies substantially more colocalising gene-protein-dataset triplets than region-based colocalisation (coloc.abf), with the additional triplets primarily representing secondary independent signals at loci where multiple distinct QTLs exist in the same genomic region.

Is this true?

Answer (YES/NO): NO